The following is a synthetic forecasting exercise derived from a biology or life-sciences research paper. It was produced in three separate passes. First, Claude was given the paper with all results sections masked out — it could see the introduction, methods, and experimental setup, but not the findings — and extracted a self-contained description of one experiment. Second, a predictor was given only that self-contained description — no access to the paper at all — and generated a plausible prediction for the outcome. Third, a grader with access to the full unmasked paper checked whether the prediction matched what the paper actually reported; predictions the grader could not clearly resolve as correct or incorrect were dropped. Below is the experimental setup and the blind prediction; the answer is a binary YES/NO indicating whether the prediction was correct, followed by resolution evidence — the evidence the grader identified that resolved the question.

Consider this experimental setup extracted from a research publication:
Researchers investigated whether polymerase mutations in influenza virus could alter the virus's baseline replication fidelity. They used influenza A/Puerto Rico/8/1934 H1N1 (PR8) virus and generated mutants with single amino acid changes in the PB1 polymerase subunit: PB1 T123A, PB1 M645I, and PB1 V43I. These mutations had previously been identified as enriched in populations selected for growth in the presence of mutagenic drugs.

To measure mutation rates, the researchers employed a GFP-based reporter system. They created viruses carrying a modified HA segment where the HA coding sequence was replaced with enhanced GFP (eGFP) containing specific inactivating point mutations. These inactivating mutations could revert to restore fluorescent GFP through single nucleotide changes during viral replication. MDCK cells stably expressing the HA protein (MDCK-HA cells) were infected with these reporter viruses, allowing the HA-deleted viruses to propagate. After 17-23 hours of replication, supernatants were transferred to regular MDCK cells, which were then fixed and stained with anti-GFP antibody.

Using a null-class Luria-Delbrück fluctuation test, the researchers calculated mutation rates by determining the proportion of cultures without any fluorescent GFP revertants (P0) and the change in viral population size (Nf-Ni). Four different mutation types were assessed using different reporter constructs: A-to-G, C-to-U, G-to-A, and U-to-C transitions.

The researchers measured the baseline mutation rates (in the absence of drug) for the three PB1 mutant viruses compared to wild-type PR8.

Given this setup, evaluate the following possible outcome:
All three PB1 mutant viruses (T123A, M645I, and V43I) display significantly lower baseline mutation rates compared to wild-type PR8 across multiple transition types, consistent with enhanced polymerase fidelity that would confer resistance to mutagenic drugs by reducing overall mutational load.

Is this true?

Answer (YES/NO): NO